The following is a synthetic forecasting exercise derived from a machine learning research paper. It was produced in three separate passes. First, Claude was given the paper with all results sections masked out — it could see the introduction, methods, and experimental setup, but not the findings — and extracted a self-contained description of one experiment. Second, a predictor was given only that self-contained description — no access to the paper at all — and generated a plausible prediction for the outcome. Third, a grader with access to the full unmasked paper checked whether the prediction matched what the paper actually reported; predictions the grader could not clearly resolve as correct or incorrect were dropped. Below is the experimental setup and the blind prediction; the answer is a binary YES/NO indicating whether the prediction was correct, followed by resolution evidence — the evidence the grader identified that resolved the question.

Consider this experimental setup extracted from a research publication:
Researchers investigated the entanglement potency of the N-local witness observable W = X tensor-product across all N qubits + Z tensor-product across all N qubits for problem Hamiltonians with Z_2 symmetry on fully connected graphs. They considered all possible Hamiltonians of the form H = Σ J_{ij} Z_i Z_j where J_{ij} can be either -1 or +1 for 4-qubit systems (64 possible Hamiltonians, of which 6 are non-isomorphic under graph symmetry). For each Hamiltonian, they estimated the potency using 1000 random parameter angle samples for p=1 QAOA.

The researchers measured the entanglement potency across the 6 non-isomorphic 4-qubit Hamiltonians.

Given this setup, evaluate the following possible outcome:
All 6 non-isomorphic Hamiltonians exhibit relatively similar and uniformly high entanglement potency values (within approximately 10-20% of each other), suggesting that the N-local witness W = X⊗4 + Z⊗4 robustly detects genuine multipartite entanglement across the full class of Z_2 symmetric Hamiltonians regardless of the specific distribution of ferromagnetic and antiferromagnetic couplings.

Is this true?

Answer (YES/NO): NO